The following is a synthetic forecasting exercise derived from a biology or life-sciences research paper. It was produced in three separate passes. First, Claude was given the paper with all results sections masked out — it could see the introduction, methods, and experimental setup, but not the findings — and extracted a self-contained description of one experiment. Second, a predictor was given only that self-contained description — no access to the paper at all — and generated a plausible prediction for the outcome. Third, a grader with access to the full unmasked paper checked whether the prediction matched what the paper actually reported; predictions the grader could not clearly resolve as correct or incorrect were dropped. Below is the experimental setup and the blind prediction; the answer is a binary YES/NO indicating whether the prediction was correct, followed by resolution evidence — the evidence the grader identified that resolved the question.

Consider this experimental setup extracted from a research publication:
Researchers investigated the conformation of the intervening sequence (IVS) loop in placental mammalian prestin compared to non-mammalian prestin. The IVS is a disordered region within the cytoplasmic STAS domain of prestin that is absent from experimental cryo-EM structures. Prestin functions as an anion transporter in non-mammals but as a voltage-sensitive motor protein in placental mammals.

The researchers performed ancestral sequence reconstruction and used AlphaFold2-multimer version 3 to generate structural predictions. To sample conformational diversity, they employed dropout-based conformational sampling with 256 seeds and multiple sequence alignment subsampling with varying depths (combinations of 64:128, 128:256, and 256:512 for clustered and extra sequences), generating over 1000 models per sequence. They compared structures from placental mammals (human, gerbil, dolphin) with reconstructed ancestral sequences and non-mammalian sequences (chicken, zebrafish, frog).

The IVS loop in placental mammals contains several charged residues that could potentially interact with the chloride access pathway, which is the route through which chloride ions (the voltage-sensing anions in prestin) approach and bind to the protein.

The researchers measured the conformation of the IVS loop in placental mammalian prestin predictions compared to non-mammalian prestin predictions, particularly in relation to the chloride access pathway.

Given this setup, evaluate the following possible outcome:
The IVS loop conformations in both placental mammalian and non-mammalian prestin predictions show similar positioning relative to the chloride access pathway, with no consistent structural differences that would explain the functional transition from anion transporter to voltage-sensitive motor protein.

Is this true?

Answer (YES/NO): NO